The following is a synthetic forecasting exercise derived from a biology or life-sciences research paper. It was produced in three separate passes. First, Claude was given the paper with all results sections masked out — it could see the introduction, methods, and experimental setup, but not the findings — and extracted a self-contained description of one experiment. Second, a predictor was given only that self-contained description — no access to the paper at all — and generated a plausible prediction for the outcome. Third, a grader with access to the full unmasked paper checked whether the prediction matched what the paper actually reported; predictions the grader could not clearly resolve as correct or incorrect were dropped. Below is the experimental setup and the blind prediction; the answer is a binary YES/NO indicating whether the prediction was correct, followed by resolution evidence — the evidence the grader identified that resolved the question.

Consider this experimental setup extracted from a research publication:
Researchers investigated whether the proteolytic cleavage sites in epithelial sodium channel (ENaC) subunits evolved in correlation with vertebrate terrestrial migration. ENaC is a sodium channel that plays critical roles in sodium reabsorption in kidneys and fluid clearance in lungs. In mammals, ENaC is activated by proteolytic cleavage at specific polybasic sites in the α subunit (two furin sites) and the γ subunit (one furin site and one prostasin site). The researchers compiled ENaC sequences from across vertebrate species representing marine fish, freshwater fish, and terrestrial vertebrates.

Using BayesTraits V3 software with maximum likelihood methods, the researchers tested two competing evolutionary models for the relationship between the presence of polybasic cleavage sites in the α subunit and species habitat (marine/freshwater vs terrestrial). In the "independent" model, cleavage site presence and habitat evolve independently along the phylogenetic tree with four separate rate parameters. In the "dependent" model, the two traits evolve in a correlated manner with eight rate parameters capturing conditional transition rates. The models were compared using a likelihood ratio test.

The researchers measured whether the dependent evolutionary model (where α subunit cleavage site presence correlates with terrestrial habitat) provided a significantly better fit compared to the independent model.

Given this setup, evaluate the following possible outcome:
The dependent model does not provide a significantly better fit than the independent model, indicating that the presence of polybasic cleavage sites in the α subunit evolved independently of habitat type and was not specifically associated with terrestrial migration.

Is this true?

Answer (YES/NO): NO